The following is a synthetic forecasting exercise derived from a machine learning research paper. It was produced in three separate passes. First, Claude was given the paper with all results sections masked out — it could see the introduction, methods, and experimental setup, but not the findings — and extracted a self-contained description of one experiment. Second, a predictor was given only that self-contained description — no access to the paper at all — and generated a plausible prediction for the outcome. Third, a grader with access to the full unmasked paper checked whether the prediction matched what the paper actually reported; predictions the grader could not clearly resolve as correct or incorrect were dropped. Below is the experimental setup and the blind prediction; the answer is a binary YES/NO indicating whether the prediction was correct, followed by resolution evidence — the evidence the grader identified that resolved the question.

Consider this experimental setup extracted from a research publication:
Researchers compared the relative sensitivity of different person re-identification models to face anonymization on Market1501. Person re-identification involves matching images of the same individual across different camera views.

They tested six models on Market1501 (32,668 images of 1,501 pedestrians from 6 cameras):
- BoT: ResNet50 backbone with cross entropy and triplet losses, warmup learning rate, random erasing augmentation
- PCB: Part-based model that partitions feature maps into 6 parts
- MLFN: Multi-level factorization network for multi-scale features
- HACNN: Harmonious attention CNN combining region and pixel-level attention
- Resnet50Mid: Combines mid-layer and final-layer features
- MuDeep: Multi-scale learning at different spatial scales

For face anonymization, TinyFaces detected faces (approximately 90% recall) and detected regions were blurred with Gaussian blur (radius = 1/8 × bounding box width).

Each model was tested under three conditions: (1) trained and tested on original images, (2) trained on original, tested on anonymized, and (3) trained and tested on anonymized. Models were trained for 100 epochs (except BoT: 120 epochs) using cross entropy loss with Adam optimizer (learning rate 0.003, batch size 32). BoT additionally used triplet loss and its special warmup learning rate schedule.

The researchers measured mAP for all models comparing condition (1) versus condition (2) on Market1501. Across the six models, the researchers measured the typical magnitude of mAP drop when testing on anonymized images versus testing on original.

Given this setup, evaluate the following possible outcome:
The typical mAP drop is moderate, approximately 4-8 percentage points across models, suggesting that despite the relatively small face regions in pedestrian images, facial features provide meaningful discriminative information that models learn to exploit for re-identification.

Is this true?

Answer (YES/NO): NO